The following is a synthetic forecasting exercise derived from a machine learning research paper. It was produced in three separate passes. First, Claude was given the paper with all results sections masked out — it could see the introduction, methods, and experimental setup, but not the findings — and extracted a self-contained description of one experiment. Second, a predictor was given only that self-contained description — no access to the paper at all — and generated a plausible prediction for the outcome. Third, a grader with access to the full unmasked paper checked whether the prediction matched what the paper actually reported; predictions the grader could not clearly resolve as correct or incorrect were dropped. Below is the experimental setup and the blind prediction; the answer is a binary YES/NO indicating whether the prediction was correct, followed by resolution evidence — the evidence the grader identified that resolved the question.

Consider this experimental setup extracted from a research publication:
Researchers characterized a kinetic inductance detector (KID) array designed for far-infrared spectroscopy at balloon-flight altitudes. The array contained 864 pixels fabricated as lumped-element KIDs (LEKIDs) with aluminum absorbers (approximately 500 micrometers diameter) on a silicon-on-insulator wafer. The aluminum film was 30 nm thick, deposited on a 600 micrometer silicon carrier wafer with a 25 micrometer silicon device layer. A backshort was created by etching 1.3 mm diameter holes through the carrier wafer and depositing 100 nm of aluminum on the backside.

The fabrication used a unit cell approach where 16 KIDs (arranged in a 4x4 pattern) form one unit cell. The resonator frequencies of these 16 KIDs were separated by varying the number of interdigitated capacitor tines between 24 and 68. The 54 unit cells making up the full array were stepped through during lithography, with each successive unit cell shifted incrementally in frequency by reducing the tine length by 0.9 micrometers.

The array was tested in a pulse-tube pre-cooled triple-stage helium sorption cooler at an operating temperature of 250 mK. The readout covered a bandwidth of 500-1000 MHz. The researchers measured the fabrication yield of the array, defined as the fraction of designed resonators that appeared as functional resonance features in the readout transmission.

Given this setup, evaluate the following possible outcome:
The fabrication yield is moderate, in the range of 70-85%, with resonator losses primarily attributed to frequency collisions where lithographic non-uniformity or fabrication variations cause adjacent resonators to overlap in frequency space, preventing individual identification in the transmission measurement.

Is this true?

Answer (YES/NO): NO